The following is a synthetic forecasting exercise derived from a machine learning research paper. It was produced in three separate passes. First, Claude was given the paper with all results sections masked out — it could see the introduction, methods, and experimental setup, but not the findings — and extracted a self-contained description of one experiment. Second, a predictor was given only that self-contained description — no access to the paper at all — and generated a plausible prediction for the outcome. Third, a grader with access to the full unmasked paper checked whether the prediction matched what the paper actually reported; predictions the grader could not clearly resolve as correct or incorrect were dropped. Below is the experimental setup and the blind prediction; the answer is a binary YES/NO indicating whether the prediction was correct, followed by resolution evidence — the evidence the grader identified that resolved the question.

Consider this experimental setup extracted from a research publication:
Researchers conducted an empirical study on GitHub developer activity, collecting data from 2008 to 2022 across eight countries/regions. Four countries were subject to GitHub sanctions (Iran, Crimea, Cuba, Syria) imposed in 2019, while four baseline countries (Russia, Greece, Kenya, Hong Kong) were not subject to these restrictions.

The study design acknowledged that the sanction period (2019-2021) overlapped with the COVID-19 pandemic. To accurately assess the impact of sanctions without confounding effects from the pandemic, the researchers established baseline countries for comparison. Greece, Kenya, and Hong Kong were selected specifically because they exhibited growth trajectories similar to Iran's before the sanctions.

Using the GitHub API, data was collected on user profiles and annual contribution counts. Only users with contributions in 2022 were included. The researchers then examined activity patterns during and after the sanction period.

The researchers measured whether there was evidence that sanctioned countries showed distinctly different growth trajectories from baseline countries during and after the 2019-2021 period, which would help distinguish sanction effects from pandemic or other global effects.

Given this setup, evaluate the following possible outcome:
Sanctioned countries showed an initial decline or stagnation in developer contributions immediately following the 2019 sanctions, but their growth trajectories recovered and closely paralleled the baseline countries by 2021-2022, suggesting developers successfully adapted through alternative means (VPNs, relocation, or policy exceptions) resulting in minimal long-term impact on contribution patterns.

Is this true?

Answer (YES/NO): NO